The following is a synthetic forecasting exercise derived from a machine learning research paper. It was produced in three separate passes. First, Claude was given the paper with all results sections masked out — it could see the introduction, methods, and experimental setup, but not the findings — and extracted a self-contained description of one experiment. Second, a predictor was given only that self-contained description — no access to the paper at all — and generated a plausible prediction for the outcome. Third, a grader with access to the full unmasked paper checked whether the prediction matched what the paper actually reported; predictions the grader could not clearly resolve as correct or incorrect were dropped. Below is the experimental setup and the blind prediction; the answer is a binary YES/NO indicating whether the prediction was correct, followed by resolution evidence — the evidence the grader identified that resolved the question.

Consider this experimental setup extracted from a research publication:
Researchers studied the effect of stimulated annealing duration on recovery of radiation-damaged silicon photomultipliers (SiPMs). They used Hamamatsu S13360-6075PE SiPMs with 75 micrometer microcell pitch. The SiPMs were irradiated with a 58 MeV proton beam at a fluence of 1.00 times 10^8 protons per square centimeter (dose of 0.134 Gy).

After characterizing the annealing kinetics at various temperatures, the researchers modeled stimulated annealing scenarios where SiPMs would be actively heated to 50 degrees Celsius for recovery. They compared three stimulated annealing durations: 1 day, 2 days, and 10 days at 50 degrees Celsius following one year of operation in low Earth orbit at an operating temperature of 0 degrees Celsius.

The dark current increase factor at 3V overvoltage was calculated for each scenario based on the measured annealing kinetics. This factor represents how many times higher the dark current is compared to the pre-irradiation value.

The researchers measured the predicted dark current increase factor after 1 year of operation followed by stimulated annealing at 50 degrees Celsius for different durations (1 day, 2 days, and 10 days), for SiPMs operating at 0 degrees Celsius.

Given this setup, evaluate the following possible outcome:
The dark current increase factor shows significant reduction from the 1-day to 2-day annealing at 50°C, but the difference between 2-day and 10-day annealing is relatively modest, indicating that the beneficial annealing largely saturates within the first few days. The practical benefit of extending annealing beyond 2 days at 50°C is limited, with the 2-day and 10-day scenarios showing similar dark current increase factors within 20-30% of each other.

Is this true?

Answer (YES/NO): YES